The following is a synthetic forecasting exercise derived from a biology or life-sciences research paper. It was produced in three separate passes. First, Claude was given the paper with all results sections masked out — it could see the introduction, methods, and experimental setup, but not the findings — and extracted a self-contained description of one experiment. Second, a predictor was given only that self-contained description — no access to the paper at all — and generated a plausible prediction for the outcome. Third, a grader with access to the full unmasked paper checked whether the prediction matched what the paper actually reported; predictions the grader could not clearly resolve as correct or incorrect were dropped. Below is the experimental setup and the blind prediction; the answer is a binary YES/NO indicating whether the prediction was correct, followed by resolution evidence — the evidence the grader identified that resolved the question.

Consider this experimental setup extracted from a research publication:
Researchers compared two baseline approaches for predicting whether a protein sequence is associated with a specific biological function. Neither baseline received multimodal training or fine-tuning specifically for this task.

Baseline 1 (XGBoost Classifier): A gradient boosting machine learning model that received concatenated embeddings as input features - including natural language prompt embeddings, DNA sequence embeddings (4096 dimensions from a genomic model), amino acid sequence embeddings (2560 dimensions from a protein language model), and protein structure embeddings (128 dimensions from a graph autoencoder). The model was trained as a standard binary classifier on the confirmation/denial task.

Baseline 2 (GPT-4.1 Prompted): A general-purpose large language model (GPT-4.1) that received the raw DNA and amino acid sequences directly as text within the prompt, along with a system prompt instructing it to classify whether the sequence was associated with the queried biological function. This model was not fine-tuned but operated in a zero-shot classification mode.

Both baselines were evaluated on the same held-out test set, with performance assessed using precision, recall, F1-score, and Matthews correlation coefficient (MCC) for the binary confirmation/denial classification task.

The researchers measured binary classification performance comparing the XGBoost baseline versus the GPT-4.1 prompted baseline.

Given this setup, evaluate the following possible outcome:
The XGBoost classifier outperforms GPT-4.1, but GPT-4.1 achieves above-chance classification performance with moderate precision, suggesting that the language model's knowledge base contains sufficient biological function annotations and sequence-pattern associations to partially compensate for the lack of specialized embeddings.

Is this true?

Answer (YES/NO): NO